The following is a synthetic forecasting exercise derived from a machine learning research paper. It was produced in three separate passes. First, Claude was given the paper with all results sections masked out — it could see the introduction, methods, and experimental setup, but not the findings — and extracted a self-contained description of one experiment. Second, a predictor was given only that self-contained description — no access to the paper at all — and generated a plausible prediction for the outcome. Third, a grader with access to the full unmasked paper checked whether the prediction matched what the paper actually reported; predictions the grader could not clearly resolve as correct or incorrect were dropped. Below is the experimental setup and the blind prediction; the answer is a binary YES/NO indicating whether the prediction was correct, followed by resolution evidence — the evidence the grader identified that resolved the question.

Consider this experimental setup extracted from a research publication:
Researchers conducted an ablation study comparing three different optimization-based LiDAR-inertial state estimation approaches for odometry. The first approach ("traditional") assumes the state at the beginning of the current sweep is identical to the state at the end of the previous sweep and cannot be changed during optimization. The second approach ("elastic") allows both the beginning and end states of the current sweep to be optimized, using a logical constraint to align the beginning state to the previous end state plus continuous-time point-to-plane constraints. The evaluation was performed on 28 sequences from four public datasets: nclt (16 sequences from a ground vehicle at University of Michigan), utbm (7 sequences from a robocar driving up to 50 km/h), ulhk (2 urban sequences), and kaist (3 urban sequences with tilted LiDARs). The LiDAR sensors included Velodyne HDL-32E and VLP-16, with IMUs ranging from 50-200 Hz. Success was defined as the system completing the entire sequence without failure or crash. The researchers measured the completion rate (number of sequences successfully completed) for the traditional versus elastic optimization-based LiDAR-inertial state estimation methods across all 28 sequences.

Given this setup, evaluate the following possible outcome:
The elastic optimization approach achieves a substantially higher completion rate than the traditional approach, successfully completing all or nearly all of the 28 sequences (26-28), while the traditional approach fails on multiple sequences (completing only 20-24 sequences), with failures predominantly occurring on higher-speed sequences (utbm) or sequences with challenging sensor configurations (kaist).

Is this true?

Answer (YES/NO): NO